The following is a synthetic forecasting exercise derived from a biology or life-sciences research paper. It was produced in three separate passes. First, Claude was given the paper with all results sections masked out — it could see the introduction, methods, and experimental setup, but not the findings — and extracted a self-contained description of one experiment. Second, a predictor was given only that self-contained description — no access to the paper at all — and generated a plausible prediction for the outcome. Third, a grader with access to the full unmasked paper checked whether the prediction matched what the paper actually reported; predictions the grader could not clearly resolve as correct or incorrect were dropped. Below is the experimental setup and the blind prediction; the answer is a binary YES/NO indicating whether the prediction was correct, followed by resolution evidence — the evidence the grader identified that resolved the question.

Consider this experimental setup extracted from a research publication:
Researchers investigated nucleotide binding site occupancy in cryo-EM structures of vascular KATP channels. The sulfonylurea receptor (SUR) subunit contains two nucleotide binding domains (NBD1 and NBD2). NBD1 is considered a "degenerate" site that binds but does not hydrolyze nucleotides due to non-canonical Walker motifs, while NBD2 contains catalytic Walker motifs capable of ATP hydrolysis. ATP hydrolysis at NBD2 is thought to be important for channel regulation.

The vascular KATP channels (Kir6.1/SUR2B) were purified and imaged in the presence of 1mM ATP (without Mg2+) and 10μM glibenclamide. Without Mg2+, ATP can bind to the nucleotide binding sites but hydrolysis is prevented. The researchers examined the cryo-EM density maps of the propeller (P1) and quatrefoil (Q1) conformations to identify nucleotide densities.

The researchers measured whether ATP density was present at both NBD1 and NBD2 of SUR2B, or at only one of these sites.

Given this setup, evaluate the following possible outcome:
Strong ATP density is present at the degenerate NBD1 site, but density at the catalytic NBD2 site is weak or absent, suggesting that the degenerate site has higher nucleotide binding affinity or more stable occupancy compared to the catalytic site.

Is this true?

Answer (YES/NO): YES